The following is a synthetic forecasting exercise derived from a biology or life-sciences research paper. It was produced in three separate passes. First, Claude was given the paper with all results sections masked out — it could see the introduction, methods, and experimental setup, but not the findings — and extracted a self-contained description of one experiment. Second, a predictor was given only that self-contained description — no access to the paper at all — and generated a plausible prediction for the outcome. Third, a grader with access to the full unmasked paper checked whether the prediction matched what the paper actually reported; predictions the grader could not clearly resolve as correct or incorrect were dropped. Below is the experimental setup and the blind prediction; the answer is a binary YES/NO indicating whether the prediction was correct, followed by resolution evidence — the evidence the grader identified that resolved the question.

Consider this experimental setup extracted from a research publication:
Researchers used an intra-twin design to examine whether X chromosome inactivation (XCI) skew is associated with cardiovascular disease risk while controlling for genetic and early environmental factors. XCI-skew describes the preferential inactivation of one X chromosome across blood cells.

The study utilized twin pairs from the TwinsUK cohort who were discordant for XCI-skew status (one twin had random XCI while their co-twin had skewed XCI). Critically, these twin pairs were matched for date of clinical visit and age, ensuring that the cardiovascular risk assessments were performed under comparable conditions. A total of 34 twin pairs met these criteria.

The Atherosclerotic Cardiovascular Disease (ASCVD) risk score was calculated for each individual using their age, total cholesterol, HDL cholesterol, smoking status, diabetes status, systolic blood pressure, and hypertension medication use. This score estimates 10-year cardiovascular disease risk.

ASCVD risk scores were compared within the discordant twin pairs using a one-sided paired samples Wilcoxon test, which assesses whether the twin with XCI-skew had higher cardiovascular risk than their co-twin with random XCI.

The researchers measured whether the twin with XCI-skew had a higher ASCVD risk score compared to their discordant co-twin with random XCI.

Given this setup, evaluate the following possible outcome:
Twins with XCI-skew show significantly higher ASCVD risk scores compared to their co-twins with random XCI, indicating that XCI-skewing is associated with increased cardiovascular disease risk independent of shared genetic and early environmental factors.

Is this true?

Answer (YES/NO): YES